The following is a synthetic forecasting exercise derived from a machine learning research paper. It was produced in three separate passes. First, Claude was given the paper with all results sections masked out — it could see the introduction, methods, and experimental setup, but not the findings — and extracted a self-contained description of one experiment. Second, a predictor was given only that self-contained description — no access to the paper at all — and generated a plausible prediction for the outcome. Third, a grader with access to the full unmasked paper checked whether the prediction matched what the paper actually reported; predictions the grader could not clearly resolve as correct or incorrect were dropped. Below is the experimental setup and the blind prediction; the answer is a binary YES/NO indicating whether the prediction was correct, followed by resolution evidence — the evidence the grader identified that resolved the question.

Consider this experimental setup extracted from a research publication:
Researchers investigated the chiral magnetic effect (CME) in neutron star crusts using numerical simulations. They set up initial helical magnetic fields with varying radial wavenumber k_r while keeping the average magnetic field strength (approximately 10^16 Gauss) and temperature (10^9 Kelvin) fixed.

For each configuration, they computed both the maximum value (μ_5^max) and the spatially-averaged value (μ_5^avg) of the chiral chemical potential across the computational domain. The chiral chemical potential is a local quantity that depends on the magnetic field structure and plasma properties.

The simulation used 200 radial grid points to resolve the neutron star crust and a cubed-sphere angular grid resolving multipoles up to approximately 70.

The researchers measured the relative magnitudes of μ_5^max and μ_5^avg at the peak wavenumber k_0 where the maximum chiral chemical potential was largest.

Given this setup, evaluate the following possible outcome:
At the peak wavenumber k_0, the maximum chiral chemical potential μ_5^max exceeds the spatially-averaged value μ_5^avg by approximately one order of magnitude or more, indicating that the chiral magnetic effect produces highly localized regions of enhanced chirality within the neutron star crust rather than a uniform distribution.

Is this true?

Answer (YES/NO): YES